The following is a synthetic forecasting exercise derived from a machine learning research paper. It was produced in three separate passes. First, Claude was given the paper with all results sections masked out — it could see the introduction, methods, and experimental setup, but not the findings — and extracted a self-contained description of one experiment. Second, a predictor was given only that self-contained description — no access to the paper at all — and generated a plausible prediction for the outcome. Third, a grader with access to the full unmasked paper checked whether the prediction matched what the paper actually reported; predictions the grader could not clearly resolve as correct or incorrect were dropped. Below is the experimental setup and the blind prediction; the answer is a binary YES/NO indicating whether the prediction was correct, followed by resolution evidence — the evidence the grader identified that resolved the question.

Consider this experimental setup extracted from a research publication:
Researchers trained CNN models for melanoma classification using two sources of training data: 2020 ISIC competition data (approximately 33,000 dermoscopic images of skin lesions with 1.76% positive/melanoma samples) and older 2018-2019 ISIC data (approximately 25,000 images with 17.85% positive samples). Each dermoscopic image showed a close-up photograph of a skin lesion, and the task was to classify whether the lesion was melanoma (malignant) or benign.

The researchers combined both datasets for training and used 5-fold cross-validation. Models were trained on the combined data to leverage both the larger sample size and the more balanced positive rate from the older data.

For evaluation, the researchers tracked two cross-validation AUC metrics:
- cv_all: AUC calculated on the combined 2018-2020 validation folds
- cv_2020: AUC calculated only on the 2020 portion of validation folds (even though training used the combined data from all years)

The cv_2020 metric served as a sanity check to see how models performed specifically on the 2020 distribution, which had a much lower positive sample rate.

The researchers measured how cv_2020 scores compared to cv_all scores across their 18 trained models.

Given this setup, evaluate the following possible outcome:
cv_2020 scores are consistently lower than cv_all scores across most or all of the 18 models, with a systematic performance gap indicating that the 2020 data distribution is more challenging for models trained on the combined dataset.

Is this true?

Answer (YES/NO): YES